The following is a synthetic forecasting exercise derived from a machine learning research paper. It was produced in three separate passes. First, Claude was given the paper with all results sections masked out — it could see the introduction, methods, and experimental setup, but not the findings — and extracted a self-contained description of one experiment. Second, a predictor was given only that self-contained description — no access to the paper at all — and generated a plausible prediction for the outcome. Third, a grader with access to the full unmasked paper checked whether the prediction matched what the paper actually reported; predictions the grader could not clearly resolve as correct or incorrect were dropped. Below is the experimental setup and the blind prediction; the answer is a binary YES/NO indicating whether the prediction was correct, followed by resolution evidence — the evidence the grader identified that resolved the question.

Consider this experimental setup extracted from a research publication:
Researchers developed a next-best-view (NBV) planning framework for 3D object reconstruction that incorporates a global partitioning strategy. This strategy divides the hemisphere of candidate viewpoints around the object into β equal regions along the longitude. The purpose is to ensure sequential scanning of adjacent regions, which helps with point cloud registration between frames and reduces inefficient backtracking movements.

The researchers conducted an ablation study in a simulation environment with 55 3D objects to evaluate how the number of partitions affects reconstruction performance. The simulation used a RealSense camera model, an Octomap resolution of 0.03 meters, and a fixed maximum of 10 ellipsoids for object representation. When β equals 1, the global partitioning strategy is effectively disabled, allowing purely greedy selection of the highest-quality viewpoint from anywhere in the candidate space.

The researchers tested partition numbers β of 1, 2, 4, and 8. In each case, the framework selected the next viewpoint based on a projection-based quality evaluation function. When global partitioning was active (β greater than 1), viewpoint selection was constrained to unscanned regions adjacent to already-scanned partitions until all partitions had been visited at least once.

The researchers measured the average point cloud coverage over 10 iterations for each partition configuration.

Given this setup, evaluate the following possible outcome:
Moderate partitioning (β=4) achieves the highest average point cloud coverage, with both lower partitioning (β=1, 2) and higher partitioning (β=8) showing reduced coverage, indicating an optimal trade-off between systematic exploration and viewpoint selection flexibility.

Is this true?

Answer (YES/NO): NO